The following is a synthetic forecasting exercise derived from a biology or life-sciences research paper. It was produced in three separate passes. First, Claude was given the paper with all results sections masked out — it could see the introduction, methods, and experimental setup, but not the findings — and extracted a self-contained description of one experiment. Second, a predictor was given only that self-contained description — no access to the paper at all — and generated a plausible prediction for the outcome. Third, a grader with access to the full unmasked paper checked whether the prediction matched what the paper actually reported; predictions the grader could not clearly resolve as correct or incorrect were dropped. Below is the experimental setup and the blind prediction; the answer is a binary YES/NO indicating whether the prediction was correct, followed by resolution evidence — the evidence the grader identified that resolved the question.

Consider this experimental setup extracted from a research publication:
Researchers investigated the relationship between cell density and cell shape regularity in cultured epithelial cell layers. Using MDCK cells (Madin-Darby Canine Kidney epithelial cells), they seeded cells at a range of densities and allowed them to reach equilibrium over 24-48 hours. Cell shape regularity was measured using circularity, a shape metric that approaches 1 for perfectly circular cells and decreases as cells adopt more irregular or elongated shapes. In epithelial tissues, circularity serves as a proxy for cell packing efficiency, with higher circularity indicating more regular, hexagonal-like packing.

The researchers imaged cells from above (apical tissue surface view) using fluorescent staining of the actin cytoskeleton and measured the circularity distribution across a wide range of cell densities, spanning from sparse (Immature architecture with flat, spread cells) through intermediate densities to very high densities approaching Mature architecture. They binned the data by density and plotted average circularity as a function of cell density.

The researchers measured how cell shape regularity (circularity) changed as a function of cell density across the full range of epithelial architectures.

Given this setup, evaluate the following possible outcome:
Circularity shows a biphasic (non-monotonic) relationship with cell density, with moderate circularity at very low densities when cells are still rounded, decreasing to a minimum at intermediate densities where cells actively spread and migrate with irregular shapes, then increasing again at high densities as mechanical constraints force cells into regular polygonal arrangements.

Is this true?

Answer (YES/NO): NO